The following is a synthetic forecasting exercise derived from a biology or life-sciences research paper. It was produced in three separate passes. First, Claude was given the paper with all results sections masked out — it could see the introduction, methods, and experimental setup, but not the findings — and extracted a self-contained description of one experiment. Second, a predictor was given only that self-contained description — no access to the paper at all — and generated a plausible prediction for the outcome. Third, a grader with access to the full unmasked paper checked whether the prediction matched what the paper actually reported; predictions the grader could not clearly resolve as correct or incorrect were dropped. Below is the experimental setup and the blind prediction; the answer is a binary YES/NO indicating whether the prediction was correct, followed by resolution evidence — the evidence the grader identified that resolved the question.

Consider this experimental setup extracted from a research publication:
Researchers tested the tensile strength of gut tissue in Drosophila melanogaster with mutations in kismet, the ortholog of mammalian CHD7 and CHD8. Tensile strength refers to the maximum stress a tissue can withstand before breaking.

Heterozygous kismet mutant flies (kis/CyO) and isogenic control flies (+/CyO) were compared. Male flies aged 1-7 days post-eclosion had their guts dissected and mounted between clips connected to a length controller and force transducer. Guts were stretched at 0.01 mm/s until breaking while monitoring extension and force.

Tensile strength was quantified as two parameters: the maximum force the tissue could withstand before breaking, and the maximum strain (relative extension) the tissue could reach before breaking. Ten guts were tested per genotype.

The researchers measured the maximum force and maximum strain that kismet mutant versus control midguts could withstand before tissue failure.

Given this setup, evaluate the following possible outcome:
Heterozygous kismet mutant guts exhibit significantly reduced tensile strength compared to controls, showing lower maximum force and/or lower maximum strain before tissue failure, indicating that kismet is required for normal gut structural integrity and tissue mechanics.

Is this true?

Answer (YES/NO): NO